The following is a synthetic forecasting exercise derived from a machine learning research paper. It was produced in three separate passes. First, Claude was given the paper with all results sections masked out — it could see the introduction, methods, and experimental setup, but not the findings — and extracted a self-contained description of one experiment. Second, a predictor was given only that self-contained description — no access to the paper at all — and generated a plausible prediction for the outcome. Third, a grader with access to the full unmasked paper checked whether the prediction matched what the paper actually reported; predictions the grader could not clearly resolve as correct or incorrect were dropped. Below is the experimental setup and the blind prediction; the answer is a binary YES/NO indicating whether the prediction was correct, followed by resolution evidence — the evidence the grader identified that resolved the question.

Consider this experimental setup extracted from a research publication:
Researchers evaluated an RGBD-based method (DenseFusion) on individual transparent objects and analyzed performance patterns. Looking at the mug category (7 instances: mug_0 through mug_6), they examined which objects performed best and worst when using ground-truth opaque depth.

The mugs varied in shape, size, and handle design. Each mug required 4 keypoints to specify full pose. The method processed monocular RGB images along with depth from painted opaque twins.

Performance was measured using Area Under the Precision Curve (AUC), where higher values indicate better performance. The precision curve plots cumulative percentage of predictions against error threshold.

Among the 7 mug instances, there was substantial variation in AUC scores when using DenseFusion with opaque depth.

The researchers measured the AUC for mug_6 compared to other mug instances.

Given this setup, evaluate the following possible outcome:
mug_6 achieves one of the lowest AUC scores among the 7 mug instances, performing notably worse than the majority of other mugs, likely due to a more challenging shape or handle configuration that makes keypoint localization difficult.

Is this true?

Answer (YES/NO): YES